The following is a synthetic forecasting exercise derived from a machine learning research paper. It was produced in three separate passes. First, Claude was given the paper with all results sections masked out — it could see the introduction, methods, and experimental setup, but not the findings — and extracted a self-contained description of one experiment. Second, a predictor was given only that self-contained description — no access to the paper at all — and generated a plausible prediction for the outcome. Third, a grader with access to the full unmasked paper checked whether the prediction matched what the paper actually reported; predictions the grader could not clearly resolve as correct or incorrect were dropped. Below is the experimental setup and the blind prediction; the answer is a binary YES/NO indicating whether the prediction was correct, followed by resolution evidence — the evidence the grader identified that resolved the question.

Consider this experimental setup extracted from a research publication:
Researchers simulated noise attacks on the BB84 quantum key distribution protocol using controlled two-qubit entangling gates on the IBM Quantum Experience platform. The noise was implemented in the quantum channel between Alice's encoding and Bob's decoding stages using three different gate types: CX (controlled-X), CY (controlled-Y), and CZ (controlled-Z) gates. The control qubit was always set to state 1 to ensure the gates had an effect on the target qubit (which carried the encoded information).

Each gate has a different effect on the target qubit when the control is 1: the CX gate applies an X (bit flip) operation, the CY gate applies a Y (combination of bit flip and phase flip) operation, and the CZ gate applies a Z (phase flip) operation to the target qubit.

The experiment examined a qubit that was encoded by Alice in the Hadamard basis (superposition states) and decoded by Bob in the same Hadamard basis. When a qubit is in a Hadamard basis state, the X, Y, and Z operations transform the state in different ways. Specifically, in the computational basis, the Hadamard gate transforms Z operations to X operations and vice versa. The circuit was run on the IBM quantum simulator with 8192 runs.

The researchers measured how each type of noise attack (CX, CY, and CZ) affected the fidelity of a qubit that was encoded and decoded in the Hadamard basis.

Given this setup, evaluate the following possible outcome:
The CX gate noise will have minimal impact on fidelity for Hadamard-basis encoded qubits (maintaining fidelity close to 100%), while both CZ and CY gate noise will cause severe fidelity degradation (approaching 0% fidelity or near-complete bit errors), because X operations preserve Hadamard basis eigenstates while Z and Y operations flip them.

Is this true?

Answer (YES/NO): YES